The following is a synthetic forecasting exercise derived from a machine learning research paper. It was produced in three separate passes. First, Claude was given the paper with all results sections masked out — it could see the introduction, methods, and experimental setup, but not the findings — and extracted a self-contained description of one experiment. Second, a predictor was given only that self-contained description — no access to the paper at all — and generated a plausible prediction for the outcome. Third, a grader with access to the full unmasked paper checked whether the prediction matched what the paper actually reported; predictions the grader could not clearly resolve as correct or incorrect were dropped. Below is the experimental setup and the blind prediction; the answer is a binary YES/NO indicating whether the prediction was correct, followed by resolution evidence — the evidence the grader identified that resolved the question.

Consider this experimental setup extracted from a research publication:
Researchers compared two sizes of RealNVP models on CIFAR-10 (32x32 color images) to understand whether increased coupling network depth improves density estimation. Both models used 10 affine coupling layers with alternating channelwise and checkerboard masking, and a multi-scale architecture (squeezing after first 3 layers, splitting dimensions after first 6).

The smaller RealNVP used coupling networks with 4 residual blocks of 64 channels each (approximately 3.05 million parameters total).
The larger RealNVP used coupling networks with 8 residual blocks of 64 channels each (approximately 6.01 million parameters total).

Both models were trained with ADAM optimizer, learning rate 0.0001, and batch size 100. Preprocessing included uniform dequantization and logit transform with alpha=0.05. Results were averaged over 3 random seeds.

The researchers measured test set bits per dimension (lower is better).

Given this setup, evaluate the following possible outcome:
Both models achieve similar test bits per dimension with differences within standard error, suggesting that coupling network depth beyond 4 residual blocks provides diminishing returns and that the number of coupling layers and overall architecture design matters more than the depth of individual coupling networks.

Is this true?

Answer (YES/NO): NO